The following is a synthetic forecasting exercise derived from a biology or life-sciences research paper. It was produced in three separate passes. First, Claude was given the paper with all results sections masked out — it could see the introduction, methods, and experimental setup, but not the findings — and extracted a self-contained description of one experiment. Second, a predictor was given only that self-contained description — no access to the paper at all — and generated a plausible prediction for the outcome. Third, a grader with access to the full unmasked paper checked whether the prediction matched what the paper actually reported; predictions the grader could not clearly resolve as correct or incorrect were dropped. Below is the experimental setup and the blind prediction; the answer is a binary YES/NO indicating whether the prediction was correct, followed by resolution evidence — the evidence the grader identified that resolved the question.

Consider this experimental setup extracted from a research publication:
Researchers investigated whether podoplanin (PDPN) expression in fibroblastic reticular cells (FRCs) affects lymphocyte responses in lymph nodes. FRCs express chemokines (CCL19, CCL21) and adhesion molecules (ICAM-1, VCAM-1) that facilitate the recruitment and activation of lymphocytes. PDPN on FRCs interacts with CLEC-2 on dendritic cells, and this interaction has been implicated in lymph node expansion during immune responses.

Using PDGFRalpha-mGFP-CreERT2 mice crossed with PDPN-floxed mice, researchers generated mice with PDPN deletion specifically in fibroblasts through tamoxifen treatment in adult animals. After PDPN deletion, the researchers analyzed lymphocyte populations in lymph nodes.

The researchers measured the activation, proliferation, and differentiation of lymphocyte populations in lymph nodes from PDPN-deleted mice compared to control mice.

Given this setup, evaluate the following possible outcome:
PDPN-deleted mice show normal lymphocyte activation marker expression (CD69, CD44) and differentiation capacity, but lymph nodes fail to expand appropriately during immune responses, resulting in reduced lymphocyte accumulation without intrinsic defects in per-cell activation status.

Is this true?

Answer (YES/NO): NO